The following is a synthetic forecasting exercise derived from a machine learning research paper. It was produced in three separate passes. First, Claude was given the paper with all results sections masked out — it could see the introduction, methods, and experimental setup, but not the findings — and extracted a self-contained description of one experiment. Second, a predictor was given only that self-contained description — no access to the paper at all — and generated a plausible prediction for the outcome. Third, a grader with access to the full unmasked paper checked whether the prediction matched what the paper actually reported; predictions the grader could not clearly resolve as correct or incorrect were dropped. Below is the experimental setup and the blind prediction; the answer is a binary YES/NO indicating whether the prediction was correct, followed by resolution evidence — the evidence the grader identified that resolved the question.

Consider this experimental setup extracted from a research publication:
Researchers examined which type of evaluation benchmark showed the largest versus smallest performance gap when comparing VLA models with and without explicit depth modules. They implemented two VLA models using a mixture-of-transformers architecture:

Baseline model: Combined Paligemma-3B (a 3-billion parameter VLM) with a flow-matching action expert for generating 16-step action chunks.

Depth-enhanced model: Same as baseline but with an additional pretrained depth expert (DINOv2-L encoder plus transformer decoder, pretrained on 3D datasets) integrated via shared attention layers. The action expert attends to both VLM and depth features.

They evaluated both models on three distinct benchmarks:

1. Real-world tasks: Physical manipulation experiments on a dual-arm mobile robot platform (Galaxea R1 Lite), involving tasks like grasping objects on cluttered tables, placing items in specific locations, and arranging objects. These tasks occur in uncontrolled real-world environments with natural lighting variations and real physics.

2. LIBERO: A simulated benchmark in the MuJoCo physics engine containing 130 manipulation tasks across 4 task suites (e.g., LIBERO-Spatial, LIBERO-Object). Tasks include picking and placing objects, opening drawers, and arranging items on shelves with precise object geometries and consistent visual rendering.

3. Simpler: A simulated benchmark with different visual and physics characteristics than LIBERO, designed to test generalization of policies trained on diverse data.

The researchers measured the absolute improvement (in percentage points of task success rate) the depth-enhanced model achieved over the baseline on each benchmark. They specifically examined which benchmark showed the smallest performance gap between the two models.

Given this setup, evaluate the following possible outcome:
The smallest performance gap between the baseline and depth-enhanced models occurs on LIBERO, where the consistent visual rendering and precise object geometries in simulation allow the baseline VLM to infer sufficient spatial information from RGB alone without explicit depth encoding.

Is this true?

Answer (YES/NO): YES